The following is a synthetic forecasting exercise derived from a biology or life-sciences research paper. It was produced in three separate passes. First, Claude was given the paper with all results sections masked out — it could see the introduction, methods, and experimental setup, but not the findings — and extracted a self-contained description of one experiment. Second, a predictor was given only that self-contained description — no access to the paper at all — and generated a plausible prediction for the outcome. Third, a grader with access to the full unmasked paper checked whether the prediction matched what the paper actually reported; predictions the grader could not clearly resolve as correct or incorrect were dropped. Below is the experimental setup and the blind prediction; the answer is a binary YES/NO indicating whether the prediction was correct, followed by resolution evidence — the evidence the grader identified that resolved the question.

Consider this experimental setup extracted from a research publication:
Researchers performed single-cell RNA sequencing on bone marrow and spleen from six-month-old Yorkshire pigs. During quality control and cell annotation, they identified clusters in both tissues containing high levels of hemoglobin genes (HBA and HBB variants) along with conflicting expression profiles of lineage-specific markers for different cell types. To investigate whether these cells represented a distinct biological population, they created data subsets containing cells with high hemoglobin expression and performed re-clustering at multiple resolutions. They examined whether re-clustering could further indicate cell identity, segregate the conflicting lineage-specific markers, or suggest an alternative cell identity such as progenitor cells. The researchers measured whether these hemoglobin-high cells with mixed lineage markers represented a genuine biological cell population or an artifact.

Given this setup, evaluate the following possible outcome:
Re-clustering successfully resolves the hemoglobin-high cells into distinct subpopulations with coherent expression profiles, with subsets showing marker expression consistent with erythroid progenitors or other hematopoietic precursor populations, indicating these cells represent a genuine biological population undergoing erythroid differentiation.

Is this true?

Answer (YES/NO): NO